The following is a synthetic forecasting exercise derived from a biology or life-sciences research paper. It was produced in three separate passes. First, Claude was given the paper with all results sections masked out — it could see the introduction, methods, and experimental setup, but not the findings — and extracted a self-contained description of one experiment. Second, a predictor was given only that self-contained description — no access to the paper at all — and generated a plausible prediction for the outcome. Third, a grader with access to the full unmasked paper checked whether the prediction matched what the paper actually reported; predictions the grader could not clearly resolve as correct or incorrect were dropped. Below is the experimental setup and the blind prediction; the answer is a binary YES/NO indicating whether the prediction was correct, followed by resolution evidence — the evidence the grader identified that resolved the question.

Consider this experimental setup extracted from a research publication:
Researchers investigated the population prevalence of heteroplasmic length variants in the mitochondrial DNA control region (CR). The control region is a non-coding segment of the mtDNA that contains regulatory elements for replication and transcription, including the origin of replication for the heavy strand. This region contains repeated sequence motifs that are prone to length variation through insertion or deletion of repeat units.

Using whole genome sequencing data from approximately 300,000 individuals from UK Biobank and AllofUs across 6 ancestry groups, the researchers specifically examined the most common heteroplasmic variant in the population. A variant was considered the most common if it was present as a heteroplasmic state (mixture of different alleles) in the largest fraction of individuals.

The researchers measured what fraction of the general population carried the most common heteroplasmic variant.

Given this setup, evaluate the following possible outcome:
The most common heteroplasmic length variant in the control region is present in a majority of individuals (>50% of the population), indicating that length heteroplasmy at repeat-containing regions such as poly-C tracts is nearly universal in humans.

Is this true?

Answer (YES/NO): YES